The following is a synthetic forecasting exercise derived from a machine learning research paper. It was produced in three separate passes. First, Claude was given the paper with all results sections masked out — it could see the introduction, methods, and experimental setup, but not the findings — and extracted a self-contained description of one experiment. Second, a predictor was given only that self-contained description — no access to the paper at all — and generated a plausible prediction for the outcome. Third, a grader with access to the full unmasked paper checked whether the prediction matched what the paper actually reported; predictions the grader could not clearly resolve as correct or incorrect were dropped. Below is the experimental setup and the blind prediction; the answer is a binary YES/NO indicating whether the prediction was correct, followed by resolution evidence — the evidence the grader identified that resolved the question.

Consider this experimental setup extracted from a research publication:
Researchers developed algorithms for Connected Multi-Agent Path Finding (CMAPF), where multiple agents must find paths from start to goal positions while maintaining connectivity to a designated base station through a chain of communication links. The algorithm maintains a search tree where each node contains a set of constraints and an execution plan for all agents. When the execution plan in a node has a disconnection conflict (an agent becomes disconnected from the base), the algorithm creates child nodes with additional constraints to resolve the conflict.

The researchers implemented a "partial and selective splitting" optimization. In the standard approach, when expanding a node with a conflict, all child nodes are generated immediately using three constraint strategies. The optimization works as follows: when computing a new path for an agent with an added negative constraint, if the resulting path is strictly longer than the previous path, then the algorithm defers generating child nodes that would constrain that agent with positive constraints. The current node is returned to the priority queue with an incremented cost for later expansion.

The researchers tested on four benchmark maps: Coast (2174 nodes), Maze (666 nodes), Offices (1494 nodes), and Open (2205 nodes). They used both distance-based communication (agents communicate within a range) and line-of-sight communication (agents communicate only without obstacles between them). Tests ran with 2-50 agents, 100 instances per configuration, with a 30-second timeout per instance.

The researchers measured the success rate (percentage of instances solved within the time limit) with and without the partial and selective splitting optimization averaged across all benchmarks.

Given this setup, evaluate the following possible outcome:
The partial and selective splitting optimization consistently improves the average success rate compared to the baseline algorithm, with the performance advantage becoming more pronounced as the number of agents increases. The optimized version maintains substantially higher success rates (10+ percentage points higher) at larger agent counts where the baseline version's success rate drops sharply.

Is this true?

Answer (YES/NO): NO